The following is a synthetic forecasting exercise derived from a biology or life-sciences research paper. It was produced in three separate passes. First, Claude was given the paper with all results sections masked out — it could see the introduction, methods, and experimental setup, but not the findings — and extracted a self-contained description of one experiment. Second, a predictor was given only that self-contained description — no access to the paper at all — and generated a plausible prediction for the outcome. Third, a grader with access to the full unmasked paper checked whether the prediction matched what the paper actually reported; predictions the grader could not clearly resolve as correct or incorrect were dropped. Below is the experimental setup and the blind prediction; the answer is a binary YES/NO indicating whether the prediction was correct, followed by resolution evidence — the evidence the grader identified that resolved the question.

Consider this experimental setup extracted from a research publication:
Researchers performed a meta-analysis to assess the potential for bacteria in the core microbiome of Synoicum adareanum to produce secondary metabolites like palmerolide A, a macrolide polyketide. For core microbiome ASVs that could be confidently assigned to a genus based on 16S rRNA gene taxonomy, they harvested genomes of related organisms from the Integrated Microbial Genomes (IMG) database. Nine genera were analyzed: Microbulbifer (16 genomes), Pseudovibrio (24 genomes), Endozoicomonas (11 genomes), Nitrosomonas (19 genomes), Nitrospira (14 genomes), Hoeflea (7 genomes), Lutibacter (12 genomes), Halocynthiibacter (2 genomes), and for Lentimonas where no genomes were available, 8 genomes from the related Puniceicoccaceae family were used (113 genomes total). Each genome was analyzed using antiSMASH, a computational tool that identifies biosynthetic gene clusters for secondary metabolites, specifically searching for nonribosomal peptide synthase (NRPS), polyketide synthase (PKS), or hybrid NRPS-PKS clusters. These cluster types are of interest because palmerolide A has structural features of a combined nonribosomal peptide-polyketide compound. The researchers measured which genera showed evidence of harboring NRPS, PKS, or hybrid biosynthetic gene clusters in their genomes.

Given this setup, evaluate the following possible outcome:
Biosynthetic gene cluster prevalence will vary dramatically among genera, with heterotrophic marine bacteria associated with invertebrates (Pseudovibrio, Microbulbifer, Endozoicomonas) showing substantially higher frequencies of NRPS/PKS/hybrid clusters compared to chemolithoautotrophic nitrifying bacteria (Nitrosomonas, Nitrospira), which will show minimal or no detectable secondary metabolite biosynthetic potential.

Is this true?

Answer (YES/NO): NO